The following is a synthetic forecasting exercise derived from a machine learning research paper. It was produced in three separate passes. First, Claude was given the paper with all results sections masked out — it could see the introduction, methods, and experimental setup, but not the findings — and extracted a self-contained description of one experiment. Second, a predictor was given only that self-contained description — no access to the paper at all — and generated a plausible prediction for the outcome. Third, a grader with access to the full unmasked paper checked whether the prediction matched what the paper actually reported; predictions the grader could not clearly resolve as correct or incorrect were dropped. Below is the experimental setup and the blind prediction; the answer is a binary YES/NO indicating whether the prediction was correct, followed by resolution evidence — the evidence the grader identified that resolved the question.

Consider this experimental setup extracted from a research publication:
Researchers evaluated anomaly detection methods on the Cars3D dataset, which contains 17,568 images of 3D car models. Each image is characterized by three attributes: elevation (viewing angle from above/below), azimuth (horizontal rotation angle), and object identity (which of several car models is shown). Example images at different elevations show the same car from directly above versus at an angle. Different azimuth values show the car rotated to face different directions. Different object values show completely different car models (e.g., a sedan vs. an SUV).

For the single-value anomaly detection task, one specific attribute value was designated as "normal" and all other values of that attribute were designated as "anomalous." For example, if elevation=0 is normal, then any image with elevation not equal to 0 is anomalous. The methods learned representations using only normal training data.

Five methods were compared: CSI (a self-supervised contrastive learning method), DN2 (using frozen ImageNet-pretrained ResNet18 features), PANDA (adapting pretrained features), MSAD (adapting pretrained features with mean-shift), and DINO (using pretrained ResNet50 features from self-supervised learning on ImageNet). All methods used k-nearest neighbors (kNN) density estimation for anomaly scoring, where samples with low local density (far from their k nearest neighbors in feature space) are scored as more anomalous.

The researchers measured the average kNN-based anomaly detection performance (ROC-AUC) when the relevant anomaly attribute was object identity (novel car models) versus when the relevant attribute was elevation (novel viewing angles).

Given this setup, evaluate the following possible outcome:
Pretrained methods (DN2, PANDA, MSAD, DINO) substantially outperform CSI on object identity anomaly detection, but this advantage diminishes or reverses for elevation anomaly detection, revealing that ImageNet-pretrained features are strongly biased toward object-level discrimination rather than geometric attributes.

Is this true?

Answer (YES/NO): NO